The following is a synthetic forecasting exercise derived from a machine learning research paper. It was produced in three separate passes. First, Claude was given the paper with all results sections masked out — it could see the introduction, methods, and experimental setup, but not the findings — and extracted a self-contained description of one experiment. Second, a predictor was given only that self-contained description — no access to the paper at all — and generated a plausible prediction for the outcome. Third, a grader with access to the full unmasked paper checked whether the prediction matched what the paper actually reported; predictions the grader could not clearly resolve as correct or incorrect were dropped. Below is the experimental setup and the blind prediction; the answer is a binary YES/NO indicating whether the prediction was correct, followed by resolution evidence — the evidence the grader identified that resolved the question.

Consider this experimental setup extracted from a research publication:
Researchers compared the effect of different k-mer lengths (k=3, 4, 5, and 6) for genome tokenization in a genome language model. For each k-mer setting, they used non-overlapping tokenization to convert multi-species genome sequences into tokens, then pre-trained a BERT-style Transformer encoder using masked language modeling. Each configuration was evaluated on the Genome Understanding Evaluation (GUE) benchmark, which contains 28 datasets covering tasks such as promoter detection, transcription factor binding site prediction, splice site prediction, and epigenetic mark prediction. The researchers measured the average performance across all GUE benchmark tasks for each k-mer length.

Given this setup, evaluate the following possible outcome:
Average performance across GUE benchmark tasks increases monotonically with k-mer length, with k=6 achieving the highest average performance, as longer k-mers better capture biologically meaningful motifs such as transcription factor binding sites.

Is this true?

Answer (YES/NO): NO